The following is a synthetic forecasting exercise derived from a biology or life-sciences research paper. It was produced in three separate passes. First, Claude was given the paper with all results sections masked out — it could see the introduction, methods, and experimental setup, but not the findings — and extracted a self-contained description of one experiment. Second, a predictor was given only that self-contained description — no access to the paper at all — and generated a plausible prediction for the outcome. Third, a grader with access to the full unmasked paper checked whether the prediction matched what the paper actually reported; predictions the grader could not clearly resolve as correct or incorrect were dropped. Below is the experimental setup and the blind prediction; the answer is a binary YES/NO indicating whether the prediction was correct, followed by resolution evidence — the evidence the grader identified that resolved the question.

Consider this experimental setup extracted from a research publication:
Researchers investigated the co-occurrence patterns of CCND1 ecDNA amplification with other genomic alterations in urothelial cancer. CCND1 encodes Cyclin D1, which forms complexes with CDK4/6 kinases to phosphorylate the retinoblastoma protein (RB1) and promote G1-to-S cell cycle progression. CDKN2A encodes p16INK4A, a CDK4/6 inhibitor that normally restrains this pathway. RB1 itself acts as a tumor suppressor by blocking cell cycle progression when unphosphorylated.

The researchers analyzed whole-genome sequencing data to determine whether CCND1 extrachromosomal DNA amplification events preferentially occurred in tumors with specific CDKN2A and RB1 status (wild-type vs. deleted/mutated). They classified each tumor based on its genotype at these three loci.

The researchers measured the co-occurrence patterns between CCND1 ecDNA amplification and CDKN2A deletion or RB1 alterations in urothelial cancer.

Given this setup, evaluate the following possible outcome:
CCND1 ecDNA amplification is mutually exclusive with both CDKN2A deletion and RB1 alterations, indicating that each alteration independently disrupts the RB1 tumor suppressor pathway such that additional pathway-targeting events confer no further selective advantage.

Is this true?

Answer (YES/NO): NO